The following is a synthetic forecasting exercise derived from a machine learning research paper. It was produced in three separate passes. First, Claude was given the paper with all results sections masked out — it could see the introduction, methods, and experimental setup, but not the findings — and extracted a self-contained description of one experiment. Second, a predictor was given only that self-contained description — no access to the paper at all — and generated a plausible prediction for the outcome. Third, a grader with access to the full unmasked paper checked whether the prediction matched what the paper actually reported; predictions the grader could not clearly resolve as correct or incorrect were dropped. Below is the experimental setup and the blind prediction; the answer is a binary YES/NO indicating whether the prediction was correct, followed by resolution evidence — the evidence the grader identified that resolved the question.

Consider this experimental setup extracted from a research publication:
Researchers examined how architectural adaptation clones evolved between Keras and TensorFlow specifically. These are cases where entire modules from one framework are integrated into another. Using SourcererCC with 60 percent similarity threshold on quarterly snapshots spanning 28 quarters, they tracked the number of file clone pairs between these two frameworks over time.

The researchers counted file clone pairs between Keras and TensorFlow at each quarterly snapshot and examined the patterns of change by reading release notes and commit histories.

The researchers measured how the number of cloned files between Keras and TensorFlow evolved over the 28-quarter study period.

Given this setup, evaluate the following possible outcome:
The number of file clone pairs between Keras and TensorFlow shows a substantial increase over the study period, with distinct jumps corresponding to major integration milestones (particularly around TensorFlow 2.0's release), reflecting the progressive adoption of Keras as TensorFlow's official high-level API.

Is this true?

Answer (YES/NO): NO